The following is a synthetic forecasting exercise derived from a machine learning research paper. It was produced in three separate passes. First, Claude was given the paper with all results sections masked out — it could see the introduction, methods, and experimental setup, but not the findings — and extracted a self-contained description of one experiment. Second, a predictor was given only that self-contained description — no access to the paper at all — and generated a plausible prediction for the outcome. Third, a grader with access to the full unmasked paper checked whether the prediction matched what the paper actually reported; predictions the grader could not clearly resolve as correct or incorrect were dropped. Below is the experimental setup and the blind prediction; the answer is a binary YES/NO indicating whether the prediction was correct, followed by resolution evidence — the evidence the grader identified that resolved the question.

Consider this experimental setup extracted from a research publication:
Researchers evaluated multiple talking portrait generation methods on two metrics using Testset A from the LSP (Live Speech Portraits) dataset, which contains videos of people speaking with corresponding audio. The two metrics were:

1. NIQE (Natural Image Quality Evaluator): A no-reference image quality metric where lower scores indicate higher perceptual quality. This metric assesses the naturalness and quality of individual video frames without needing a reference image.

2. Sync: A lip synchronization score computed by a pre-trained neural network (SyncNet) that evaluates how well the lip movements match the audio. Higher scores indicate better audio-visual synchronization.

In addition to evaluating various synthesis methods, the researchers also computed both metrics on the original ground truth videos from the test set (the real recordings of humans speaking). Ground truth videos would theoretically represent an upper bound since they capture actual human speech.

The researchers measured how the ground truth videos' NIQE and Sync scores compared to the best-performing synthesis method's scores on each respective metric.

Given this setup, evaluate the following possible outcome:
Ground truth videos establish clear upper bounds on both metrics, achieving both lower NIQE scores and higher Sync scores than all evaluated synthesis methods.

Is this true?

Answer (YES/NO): NO